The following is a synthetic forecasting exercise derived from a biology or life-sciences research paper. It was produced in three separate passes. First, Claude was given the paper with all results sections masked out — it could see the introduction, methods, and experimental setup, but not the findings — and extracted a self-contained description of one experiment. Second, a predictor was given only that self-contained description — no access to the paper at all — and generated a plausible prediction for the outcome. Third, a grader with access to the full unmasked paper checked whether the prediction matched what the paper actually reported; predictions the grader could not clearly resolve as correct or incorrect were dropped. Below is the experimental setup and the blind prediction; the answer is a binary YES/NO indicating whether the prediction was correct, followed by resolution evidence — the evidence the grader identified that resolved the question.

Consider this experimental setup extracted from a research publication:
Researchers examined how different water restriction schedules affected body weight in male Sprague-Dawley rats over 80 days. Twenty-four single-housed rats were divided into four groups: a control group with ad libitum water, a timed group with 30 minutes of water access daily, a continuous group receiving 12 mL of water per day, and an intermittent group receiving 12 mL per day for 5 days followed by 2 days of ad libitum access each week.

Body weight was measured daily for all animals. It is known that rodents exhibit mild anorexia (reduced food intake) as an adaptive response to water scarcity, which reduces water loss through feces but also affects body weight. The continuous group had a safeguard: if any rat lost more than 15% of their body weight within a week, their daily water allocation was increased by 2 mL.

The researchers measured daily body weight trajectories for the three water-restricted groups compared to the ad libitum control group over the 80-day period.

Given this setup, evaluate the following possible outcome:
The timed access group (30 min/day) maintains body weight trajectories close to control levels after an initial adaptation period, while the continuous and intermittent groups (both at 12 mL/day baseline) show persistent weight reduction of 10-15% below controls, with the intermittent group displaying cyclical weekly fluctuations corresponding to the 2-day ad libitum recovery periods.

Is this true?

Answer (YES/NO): NO